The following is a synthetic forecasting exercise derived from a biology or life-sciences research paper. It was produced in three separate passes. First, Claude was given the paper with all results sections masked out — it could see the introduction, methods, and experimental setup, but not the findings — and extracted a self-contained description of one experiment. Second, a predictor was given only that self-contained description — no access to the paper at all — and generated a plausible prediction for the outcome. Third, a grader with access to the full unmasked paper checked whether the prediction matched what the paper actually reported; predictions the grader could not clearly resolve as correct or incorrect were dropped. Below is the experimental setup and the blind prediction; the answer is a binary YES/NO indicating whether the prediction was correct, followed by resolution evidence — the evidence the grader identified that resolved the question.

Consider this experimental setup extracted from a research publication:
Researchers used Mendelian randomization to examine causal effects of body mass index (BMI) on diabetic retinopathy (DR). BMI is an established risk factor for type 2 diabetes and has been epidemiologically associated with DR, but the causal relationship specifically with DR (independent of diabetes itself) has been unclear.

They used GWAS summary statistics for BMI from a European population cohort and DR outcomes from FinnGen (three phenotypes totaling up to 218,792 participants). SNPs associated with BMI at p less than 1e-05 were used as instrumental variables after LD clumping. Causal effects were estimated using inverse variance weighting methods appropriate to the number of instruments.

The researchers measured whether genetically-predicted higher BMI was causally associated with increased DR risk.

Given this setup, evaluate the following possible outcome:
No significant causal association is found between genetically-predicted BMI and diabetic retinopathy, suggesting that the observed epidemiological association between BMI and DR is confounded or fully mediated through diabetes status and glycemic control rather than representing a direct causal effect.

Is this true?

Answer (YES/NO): NO